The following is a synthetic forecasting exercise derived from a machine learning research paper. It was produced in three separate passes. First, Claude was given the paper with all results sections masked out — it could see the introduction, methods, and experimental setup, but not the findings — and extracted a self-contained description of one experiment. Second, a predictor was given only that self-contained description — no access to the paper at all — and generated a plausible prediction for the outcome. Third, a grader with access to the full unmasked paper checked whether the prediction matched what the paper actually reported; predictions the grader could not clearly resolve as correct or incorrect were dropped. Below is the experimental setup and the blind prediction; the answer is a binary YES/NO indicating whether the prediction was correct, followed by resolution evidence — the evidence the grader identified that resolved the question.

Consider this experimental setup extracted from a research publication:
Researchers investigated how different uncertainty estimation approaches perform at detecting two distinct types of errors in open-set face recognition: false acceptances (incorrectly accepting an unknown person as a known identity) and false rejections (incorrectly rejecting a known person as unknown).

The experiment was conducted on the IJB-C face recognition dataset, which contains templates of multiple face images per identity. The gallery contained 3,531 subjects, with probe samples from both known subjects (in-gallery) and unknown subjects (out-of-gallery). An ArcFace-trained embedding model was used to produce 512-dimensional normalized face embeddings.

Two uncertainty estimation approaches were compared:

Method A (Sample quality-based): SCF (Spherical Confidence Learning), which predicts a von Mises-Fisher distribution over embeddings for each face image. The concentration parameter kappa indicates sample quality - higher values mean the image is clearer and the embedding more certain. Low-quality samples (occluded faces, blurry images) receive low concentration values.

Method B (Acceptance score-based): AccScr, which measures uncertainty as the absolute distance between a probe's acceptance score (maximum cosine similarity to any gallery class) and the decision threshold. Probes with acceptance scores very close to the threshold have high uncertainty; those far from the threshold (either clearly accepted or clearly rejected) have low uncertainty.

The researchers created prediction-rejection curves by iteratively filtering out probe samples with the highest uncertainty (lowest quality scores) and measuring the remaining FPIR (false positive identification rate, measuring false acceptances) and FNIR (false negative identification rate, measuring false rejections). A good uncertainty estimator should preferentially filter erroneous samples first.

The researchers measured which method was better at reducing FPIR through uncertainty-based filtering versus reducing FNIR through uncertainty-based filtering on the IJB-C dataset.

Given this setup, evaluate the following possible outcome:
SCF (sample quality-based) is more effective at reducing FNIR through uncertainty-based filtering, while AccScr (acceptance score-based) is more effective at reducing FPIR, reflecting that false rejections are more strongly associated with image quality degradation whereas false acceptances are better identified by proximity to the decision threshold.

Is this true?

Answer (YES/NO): YES